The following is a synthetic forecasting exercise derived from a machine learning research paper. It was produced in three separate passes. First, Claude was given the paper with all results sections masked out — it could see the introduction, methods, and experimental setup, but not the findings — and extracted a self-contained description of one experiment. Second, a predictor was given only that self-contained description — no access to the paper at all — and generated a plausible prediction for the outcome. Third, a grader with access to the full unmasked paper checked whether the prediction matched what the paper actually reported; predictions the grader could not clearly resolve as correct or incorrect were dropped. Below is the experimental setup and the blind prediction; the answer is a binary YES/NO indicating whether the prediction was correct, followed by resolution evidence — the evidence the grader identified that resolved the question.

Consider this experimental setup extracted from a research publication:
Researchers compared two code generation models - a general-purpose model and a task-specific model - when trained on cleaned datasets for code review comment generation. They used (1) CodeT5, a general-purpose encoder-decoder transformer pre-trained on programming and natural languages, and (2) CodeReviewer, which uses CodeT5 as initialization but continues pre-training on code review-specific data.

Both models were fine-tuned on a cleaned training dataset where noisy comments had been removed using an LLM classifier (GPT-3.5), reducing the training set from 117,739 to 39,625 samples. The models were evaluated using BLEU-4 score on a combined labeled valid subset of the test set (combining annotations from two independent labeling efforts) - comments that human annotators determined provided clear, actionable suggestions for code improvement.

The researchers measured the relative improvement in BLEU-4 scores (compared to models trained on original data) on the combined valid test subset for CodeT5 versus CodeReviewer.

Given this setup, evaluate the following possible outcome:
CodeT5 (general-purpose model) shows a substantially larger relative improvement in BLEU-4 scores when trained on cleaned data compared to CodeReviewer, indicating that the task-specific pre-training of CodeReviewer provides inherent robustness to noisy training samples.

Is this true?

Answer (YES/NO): NO